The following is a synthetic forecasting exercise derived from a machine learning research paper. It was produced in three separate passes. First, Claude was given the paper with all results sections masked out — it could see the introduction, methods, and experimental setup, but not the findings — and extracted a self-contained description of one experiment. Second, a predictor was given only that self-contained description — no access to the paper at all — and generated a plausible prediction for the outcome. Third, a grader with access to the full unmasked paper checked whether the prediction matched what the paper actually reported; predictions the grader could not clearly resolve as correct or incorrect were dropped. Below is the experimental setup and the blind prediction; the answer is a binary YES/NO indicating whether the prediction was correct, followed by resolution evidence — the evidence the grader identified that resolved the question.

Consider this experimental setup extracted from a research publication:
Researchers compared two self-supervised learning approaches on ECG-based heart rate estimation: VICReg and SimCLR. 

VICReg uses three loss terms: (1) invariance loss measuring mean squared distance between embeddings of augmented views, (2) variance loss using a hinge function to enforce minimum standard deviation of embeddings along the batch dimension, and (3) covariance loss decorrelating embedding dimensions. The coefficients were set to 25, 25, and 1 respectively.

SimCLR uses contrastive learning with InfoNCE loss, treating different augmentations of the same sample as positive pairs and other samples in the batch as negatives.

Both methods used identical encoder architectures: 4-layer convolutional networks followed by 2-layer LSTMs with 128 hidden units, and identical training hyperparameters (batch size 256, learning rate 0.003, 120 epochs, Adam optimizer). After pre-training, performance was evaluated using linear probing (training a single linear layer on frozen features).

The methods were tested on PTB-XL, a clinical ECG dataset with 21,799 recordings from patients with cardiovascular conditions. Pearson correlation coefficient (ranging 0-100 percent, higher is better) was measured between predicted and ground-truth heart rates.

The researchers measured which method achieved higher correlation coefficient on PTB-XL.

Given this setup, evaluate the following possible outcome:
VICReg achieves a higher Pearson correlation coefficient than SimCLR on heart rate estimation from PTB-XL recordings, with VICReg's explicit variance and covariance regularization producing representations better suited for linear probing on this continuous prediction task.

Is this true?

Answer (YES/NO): NO